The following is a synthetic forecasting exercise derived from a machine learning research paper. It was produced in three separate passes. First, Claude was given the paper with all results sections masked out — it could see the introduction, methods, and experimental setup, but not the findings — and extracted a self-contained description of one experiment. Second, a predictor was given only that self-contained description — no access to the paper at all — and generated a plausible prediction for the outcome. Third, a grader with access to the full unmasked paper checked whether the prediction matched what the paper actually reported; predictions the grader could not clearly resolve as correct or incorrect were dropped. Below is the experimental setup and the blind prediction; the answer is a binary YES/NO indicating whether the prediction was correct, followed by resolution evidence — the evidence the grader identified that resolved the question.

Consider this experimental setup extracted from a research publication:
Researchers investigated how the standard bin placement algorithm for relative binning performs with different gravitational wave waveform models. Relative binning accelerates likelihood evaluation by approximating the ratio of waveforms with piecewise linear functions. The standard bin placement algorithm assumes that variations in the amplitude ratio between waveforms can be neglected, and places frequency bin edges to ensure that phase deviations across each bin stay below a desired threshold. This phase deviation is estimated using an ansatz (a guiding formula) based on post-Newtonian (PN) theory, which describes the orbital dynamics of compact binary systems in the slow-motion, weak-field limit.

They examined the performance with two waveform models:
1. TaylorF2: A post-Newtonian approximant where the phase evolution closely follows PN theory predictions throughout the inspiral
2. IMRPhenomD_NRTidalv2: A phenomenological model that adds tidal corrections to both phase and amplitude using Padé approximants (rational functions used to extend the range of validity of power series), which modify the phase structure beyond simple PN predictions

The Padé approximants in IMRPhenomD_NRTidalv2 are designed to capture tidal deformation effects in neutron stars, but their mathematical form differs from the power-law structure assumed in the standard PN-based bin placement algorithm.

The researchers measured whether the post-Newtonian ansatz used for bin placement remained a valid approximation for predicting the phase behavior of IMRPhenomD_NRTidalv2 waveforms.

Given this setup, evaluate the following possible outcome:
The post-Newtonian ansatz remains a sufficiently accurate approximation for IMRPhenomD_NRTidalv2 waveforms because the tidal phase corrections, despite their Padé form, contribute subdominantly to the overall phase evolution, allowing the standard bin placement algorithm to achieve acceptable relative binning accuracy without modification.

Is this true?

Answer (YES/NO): NO